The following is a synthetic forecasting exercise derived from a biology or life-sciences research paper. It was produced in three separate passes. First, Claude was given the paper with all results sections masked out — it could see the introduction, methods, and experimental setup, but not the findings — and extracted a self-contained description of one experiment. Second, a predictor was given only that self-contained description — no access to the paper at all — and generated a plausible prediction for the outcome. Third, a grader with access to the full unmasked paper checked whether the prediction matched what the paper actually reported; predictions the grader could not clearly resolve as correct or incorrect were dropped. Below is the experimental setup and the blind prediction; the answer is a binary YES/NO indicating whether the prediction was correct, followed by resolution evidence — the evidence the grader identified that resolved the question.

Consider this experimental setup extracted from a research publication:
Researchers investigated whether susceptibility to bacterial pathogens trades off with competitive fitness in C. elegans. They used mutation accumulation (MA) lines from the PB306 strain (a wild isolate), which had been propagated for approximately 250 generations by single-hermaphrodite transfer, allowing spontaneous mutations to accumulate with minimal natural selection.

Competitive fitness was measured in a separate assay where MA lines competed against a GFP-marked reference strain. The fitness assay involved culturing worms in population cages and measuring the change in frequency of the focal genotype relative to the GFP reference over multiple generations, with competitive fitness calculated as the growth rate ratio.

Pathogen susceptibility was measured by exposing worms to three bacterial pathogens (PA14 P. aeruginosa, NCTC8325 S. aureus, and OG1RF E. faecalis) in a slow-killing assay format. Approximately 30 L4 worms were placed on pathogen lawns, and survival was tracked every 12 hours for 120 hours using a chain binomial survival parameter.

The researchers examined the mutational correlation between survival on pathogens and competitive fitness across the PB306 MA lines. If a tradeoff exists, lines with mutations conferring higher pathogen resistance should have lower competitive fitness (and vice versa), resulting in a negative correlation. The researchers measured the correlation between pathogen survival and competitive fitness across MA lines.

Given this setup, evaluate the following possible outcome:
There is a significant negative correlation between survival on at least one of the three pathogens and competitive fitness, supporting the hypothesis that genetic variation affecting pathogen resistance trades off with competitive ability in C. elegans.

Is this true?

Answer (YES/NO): NO